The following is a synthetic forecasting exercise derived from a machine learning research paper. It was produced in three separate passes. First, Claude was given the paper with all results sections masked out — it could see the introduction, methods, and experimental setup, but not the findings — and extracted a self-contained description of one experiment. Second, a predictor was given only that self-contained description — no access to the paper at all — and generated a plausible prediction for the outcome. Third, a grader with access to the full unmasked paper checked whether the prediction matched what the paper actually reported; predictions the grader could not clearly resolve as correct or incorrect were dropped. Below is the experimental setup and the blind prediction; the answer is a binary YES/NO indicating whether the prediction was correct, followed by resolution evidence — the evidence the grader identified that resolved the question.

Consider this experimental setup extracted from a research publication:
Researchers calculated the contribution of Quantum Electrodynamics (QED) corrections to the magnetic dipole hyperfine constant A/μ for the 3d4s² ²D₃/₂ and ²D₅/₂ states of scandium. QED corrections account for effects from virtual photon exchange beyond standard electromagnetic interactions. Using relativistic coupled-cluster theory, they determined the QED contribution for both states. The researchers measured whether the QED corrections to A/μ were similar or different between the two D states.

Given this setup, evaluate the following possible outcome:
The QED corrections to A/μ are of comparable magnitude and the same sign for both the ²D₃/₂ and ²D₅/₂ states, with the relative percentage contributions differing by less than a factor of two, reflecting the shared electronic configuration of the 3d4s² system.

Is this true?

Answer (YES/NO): NO